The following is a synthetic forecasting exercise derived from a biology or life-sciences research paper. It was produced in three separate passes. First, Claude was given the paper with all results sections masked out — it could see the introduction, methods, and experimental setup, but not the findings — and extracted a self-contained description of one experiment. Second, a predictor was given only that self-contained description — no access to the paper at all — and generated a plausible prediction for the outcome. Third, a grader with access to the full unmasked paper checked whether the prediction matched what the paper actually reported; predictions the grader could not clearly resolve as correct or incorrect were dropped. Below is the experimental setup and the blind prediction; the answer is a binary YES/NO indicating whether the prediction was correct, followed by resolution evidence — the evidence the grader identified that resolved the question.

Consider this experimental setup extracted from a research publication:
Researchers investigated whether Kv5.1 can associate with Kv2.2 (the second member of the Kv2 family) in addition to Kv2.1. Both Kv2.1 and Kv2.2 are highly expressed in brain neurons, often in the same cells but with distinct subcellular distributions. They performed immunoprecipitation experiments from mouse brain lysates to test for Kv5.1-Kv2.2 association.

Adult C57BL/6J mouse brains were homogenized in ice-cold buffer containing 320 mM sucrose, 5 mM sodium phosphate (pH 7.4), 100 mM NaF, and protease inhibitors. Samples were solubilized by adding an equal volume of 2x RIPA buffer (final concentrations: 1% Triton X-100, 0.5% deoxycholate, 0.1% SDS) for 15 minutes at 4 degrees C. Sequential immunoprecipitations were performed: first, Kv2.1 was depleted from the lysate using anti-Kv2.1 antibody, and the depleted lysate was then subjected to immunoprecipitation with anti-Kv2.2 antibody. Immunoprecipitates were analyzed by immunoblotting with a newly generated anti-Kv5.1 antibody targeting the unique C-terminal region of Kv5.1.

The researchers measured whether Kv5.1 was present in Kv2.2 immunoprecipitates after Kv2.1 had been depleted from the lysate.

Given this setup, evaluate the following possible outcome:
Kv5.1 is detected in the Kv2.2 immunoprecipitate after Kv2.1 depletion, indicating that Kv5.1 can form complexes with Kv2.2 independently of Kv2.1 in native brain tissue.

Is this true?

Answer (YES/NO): YES